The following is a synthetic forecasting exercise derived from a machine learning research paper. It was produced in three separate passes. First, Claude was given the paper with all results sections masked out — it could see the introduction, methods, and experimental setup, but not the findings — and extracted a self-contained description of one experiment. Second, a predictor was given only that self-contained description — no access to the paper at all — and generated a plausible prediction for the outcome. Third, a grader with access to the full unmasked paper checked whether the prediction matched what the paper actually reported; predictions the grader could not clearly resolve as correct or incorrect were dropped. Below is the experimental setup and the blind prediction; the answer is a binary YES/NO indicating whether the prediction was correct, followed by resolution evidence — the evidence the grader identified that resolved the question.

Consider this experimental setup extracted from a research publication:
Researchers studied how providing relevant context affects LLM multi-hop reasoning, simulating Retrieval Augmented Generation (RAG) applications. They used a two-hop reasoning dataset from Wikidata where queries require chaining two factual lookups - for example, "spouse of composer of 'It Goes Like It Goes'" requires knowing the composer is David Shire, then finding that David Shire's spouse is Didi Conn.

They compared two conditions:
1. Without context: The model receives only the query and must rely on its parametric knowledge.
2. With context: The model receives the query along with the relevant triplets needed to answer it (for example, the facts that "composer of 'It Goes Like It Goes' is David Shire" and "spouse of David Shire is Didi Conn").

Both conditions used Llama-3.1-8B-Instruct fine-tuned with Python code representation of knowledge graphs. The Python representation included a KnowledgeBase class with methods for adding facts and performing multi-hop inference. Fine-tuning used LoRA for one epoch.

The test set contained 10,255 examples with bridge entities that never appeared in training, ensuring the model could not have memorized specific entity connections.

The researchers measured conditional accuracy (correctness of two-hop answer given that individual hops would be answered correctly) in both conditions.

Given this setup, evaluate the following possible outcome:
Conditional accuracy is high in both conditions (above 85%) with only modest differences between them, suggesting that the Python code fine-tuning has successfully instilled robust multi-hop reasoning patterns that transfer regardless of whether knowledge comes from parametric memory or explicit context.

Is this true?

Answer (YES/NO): YES